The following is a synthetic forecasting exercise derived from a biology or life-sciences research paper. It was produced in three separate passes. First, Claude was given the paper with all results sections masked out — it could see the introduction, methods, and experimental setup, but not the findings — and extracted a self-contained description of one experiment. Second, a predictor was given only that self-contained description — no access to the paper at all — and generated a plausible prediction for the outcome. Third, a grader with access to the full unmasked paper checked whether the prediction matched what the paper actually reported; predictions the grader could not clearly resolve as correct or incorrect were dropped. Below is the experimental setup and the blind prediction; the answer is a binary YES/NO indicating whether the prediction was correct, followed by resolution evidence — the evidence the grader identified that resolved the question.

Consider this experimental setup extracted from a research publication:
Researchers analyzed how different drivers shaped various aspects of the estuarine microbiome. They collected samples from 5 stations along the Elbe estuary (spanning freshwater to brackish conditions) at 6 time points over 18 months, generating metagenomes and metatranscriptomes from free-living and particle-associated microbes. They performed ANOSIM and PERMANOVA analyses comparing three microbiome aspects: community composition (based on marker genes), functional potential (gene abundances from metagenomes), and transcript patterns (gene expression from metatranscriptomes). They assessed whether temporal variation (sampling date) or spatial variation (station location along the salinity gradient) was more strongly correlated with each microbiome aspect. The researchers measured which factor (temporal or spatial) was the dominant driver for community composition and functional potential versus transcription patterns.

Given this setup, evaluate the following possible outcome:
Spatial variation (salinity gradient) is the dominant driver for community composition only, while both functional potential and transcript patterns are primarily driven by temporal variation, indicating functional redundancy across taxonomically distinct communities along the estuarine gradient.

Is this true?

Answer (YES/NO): NO